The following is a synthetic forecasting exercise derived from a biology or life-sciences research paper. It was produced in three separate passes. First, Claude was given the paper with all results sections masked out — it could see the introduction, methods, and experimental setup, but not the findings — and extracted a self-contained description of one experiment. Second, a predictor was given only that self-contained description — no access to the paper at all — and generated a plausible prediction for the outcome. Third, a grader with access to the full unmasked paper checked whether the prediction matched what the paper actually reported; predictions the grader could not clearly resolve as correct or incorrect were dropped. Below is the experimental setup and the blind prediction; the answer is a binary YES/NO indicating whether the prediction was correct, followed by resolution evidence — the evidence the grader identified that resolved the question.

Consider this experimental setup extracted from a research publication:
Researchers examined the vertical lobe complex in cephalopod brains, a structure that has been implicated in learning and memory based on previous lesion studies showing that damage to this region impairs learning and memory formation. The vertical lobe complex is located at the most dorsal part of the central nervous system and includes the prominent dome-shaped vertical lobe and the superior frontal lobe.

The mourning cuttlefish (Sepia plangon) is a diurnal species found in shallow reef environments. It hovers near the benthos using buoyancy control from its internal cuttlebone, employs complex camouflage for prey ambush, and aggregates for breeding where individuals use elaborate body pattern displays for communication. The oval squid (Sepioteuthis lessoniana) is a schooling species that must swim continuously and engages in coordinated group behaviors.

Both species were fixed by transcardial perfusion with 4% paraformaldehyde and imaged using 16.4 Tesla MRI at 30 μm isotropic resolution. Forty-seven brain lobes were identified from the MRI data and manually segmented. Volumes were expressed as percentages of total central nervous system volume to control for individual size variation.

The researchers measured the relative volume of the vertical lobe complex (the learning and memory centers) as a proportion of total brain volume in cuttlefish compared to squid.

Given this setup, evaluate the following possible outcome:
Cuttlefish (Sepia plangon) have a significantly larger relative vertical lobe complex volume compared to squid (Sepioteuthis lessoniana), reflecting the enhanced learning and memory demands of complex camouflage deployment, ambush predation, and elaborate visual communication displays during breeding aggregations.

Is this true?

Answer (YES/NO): YES